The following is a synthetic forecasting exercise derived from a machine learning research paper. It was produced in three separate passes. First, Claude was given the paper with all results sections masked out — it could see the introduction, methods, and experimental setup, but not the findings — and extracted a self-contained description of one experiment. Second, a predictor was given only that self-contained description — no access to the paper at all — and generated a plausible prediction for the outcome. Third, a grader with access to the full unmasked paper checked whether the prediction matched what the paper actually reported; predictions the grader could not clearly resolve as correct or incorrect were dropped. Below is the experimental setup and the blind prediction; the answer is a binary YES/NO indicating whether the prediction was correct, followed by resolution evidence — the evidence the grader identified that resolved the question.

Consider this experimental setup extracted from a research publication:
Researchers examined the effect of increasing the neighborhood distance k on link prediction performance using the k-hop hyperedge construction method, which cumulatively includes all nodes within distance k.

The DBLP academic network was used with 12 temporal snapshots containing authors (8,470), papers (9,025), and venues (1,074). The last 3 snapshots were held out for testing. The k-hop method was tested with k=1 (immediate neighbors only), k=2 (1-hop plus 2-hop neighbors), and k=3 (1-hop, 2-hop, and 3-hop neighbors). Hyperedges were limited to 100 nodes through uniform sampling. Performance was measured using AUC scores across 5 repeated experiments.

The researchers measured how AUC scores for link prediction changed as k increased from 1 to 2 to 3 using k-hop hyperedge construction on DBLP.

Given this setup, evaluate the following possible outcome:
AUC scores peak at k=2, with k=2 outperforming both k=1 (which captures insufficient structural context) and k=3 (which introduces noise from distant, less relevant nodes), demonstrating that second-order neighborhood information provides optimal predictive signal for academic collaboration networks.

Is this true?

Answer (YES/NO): YES